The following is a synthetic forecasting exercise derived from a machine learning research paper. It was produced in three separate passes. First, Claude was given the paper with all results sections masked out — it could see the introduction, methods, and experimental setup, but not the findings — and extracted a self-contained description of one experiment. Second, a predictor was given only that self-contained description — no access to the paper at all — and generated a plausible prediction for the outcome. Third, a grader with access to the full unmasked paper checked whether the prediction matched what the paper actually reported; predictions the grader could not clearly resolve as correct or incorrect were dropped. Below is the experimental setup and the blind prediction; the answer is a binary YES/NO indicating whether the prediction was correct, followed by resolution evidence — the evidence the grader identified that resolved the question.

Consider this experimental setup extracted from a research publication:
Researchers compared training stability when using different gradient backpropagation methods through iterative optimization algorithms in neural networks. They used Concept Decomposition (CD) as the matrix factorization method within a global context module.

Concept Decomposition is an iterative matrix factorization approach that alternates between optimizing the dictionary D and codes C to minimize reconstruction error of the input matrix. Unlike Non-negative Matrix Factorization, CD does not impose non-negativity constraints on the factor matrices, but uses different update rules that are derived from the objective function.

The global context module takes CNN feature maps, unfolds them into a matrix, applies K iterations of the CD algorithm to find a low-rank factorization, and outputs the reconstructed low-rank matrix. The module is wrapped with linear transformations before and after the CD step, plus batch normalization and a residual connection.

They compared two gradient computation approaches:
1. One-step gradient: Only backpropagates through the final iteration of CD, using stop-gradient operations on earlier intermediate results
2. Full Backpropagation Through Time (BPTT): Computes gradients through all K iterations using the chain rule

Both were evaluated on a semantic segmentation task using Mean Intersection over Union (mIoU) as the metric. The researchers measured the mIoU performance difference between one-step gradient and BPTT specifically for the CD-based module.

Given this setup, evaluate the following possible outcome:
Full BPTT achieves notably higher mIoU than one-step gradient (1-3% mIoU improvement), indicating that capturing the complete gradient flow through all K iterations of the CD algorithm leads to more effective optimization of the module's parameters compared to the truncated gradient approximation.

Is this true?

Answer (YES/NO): NO